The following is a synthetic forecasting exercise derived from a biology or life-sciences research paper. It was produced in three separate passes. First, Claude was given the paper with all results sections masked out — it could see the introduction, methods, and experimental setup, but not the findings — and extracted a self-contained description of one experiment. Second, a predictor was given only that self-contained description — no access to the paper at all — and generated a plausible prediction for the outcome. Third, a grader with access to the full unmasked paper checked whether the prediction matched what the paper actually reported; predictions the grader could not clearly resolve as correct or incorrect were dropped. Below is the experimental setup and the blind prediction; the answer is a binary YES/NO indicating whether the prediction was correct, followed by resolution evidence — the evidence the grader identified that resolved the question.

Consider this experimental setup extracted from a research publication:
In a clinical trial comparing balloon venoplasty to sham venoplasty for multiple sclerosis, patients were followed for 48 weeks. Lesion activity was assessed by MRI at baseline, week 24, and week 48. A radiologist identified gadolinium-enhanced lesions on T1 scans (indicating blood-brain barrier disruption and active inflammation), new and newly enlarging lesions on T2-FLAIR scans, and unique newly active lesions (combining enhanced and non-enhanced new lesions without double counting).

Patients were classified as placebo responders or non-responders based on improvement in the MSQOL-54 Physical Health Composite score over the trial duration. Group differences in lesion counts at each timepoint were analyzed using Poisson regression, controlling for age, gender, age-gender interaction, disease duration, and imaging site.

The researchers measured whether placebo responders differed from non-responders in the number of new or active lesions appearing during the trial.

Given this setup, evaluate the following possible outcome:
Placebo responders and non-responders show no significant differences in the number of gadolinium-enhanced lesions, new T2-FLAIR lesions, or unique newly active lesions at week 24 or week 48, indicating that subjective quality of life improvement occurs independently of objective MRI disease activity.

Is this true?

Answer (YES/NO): NO